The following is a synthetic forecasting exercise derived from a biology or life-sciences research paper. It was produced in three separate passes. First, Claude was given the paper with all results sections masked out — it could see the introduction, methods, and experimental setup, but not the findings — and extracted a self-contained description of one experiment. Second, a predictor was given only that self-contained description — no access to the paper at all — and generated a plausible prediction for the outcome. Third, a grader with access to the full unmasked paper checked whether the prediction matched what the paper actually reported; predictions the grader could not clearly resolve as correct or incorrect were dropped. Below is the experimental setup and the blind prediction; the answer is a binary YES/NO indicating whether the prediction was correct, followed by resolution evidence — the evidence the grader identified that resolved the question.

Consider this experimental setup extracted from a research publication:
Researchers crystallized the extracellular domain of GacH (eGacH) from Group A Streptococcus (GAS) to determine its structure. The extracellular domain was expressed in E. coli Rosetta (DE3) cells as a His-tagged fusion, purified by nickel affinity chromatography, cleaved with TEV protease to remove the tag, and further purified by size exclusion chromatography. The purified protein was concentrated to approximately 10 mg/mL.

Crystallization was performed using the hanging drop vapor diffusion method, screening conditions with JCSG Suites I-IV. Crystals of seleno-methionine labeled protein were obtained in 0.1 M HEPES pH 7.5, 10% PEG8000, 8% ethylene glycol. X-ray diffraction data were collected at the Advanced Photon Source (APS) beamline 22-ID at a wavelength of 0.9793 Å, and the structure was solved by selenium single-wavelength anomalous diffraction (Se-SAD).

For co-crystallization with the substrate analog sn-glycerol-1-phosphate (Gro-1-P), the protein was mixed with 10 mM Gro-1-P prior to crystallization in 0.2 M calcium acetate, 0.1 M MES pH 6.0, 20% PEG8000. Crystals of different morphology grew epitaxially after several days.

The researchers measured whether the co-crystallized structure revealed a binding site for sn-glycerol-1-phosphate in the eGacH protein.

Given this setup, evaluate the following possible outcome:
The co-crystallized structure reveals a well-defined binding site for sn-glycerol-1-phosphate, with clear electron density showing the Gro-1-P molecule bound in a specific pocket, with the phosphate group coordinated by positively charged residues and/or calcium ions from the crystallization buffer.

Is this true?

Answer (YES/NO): NO